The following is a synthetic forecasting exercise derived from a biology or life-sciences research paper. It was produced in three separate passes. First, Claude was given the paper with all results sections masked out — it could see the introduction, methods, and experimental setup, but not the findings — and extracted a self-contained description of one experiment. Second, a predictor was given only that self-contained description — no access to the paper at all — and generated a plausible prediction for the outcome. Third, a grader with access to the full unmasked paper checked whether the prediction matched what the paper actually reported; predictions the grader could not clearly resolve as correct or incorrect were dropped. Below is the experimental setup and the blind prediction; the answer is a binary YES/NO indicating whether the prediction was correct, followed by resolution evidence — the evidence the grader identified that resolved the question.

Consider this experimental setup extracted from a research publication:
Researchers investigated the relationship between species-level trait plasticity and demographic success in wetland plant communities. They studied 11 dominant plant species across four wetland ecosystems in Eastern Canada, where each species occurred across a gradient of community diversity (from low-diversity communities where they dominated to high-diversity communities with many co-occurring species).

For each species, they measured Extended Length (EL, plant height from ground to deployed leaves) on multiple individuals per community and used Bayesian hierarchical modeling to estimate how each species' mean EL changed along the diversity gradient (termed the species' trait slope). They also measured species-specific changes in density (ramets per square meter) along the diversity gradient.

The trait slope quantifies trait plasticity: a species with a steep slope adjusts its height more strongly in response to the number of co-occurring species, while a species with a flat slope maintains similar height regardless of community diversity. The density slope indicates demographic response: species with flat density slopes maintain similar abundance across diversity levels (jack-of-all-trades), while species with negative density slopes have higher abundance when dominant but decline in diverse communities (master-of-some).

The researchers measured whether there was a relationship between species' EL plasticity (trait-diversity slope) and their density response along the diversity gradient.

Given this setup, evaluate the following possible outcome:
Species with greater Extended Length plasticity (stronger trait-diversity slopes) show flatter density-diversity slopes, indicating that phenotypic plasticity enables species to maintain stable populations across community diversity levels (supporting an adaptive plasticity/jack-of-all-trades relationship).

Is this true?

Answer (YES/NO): YES